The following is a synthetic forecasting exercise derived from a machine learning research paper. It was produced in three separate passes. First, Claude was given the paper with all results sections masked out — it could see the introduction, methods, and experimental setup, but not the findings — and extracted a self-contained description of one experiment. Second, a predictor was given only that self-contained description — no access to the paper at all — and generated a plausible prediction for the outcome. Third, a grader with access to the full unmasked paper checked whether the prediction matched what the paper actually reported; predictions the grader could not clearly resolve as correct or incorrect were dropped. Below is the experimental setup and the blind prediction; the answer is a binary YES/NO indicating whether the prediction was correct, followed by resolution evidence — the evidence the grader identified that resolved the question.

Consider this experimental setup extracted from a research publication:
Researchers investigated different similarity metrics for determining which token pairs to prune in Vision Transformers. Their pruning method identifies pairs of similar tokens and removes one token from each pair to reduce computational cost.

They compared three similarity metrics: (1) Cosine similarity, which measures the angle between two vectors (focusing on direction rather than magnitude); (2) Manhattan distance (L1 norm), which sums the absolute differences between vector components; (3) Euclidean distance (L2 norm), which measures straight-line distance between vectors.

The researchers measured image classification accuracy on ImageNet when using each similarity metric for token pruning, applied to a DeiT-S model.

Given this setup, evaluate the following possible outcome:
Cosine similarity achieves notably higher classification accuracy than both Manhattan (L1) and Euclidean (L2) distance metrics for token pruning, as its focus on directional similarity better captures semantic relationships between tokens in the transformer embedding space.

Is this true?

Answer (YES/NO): NO